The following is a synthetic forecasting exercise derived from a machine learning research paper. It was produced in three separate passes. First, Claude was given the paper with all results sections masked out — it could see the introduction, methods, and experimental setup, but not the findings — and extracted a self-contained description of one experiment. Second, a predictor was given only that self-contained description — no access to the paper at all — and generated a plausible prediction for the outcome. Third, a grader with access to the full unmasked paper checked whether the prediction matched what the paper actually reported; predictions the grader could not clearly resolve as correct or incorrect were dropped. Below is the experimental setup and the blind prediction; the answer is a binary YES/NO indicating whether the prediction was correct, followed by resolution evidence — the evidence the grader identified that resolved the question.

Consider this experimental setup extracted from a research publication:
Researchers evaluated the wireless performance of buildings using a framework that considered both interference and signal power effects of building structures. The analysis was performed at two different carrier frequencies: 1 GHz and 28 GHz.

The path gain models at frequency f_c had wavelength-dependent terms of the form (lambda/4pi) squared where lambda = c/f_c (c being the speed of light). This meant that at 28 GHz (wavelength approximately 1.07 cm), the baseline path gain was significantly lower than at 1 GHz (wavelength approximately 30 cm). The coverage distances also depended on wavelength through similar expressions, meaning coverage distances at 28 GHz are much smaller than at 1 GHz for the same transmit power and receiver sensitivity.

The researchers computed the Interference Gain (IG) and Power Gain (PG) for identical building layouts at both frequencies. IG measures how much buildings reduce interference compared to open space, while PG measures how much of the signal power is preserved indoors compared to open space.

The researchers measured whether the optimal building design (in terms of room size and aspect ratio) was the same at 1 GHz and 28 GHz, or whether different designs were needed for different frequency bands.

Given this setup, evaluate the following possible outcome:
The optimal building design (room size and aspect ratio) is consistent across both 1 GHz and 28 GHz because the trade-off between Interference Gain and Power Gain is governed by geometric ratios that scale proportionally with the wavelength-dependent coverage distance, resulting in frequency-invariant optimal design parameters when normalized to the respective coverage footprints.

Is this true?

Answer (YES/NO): NO